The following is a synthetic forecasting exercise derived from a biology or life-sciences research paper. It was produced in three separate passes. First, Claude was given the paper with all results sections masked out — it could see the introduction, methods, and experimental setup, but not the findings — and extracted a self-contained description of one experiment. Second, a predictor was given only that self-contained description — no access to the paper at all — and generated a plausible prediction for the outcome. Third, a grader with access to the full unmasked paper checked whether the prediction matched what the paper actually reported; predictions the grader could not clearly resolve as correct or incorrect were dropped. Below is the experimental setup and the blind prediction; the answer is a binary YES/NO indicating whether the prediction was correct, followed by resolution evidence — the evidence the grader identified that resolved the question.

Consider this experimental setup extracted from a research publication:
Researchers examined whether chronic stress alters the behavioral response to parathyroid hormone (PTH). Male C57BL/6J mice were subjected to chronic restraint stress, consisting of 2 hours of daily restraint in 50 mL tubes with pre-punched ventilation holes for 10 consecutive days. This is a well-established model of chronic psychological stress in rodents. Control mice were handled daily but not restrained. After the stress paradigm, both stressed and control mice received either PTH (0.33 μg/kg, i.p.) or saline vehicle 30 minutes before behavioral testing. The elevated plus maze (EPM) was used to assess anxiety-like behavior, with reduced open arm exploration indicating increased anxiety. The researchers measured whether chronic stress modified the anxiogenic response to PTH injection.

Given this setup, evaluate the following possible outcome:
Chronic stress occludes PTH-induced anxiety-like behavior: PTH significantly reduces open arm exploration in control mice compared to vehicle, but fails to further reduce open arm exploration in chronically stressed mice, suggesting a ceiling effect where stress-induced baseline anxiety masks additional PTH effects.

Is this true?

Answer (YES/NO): NO